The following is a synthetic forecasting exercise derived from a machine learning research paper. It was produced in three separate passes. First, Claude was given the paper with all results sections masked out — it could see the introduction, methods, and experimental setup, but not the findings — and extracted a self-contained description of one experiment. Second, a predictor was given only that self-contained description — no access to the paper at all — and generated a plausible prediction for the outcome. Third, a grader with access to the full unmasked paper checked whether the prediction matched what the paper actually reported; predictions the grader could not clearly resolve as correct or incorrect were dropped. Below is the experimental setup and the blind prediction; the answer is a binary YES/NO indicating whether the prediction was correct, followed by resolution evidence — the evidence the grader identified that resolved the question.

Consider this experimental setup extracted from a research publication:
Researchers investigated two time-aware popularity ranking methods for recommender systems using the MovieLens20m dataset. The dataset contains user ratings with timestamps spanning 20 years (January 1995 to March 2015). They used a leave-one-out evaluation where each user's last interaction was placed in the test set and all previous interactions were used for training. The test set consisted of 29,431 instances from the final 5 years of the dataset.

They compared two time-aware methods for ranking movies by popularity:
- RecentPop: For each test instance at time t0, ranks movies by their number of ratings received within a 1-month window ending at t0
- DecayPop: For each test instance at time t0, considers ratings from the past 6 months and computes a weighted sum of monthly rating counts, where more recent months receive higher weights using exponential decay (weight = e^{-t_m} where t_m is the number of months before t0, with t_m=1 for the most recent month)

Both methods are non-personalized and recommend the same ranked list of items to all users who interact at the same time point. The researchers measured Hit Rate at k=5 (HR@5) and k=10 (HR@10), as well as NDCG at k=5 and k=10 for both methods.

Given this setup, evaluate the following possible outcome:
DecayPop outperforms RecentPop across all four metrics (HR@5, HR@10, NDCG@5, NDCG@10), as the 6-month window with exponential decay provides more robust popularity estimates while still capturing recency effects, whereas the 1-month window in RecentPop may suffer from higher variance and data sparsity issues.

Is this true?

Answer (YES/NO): NO